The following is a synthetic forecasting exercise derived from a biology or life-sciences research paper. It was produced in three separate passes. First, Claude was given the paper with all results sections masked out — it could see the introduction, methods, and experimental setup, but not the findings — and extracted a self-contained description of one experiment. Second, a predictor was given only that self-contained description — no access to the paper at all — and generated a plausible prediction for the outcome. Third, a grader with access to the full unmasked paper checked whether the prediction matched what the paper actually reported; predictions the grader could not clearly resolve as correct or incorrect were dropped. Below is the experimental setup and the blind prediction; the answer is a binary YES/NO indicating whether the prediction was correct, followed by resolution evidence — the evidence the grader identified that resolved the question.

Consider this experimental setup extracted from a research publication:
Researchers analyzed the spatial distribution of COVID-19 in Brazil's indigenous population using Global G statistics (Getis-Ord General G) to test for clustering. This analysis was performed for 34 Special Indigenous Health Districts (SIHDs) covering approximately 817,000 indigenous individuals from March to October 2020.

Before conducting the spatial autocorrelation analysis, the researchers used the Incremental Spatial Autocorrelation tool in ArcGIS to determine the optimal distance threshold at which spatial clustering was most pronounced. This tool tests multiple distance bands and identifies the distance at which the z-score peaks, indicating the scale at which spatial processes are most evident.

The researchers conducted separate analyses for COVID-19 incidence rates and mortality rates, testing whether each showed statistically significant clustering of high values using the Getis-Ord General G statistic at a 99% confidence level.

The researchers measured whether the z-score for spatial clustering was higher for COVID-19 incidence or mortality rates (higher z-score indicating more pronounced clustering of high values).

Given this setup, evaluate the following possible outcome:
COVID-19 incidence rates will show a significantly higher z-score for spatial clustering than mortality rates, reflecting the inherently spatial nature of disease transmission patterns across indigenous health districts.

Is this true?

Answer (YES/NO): YES